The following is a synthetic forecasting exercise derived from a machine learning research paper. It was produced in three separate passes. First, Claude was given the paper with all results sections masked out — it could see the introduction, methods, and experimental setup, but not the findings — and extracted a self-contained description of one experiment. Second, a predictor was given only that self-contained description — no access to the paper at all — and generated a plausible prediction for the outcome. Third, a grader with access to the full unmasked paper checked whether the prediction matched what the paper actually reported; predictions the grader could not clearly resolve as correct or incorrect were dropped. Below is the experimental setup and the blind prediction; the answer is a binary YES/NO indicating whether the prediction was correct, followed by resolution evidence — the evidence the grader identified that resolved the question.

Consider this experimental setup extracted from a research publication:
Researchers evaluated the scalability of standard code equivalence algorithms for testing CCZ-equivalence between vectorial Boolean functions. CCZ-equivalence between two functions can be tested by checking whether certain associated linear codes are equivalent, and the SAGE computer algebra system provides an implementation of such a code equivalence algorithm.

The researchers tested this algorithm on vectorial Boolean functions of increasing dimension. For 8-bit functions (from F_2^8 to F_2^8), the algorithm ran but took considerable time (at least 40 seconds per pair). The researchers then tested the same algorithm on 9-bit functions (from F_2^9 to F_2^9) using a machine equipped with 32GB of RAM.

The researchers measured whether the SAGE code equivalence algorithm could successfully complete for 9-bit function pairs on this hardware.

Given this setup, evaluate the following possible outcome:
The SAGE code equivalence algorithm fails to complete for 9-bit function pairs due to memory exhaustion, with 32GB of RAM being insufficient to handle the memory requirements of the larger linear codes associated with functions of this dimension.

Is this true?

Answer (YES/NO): YES